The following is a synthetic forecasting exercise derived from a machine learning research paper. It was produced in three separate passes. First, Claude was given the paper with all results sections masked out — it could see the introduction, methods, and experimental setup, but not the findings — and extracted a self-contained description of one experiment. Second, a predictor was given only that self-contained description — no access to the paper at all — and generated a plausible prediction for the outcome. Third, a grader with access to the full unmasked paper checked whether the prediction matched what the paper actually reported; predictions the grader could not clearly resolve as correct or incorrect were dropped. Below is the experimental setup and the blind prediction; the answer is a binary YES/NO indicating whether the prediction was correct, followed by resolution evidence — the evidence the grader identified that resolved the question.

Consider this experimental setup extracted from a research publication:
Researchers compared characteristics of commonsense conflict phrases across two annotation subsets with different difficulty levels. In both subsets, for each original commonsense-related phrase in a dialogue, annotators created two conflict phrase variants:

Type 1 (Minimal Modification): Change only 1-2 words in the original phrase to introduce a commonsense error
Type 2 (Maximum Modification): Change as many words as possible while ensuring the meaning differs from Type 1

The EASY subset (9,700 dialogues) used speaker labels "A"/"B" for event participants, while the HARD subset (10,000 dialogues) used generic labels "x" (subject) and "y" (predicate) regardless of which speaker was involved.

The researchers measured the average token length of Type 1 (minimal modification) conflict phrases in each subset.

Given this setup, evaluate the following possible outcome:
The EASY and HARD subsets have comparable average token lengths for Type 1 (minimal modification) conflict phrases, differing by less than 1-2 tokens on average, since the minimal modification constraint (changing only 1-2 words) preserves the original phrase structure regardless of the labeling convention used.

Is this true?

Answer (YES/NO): YES